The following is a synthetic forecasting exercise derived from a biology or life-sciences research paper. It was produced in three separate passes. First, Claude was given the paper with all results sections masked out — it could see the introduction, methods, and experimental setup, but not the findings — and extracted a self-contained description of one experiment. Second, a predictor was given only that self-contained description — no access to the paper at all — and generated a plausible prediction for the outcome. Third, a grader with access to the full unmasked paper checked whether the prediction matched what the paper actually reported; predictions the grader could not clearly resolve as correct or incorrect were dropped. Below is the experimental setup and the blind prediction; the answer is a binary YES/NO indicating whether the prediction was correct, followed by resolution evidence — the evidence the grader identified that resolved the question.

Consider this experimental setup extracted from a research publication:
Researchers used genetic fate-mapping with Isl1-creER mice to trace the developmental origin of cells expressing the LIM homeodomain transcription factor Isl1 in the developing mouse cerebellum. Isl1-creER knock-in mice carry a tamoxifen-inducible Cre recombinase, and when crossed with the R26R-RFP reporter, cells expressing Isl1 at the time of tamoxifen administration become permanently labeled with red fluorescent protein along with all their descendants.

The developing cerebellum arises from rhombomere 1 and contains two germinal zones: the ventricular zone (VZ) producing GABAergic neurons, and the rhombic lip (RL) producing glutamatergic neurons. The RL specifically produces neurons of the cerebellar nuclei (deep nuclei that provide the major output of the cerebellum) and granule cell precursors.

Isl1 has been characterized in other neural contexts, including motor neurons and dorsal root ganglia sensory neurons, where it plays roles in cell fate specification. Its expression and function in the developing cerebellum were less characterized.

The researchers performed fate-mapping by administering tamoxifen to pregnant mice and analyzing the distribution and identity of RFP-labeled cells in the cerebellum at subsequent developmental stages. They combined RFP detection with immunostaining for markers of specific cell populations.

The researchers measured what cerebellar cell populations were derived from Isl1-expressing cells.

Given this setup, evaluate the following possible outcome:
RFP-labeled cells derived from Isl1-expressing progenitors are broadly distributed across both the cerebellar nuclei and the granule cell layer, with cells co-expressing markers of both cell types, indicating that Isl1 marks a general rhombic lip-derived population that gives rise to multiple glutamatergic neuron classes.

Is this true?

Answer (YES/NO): NO